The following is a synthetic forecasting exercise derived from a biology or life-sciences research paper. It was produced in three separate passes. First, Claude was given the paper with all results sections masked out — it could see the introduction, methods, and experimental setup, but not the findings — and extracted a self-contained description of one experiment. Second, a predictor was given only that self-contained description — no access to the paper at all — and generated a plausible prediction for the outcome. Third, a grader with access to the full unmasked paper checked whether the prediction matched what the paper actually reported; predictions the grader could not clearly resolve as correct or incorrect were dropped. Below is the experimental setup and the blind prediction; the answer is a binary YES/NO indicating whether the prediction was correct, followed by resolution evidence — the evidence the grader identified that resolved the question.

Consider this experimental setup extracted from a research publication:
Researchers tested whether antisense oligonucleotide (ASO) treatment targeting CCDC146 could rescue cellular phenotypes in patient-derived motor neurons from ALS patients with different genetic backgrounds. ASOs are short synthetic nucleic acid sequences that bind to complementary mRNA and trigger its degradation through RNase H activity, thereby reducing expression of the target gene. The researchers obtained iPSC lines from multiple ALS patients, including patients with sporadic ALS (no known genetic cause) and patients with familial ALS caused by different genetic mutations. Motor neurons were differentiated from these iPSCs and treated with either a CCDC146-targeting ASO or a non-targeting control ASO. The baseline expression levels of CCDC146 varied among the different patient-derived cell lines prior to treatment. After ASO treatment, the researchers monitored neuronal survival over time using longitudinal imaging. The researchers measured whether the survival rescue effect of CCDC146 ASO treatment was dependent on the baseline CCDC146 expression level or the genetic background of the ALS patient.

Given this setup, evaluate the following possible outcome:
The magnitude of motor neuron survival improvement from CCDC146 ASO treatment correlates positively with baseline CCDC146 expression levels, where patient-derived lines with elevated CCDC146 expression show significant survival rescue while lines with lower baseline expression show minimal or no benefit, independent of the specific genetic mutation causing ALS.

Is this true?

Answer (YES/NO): NO